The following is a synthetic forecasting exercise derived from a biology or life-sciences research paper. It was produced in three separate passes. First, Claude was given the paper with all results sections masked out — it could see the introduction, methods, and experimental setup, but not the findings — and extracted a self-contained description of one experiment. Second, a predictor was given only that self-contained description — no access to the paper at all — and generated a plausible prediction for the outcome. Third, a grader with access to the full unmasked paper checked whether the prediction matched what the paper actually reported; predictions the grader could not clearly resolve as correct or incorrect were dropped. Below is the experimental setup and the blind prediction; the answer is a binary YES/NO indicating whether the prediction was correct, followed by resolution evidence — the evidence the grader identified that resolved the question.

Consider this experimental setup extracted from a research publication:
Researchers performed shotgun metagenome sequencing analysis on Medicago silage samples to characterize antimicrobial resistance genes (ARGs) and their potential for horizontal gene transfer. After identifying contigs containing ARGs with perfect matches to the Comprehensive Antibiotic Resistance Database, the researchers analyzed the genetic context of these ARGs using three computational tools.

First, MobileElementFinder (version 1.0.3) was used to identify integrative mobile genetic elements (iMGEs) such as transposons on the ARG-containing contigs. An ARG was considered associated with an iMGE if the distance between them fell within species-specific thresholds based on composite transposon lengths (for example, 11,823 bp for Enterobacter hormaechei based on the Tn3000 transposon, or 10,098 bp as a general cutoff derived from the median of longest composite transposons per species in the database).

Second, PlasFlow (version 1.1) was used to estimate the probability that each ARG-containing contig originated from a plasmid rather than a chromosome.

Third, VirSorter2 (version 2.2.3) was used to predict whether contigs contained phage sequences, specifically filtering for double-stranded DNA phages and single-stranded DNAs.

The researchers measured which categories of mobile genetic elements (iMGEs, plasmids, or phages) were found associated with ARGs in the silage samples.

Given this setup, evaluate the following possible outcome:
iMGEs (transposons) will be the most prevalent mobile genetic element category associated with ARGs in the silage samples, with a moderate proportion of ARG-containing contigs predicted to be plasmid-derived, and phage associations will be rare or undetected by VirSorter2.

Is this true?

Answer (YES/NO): NO